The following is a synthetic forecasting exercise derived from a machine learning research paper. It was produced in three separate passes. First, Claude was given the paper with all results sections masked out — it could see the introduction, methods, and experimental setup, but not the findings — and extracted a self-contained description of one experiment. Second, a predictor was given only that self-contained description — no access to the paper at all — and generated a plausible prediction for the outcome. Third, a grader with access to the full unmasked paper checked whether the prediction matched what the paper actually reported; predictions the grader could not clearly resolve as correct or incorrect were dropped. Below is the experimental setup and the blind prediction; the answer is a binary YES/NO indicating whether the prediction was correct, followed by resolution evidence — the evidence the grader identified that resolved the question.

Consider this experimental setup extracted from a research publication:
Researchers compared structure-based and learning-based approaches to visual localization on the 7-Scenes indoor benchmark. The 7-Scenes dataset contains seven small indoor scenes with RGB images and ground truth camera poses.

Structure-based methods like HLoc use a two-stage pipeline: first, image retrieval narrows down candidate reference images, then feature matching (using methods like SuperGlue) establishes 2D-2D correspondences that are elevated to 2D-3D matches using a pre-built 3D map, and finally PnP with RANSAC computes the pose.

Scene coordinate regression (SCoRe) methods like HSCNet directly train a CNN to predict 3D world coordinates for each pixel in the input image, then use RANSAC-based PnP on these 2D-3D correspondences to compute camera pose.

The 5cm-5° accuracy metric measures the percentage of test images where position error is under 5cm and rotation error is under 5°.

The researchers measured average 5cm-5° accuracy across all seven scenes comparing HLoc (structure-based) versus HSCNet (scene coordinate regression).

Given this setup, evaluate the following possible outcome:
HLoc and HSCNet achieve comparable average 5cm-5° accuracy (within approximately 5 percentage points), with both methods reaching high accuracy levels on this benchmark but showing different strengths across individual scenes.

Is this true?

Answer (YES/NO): NO